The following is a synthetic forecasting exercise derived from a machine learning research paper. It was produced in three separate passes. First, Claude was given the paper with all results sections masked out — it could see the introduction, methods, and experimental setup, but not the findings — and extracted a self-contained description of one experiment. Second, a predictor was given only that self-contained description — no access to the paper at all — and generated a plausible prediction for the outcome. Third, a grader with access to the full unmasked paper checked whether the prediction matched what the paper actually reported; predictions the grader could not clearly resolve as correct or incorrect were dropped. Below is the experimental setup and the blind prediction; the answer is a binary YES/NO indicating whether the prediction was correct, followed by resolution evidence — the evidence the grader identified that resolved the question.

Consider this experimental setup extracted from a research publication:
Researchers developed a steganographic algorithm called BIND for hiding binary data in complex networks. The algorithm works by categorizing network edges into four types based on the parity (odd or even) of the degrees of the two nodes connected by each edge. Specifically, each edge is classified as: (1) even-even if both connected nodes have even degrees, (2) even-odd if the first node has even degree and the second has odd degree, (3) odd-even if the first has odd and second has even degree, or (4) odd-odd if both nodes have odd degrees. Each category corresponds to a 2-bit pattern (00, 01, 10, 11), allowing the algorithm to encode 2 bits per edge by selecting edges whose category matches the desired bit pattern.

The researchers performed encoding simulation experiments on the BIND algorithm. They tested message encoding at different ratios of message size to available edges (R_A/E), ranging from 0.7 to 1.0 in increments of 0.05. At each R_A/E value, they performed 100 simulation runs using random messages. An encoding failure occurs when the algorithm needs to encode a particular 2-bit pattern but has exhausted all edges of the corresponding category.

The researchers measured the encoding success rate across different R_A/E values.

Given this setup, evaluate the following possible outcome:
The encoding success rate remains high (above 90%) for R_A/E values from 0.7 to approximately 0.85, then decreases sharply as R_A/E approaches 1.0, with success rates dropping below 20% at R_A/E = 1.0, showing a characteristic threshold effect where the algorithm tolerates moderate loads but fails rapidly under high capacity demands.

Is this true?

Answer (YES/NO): NO